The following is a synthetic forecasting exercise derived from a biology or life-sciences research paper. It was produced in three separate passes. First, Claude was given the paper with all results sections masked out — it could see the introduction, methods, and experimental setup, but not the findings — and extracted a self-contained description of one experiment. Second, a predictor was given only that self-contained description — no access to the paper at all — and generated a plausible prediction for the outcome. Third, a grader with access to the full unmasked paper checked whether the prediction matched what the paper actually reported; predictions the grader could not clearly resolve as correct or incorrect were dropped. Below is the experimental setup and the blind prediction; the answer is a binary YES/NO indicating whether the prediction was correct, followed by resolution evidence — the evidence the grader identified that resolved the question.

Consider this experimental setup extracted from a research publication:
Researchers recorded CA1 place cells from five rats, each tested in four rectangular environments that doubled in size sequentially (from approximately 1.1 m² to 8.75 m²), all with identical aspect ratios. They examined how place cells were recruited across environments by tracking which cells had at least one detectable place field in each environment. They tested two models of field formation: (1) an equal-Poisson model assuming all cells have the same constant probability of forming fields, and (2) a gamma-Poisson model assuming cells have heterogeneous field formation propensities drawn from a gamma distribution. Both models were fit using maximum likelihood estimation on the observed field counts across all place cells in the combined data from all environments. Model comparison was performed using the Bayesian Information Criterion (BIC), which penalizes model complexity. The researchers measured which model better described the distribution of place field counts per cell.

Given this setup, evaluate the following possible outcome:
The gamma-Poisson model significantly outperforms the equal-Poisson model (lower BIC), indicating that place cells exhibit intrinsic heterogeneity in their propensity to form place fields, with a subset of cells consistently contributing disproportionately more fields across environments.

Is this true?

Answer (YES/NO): YES